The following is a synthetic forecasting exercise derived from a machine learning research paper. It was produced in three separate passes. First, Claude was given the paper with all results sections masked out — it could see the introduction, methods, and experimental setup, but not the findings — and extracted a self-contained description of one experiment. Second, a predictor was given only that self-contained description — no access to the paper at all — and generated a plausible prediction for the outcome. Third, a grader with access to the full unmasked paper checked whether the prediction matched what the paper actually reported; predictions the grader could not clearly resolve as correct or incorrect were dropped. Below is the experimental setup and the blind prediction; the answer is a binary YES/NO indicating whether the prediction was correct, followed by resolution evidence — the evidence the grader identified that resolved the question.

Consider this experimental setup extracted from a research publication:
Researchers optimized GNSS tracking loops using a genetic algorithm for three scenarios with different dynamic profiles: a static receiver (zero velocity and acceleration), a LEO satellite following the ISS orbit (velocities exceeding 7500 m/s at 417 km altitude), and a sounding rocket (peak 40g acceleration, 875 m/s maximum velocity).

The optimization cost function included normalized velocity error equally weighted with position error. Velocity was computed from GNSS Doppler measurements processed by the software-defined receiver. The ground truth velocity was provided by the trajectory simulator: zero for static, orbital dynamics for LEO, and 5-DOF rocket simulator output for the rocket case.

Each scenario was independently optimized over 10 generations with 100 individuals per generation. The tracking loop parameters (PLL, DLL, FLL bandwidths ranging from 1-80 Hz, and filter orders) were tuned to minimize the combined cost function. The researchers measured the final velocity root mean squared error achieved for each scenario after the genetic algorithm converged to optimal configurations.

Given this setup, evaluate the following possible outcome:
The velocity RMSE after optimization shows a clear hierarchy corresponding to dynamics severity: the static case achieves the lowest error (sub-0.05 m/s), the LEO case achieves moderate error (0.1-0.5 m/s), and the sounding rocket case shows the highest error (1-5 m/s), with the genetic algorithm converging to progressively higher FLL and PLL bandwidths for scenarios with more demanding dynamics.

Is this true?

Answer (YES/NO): NO